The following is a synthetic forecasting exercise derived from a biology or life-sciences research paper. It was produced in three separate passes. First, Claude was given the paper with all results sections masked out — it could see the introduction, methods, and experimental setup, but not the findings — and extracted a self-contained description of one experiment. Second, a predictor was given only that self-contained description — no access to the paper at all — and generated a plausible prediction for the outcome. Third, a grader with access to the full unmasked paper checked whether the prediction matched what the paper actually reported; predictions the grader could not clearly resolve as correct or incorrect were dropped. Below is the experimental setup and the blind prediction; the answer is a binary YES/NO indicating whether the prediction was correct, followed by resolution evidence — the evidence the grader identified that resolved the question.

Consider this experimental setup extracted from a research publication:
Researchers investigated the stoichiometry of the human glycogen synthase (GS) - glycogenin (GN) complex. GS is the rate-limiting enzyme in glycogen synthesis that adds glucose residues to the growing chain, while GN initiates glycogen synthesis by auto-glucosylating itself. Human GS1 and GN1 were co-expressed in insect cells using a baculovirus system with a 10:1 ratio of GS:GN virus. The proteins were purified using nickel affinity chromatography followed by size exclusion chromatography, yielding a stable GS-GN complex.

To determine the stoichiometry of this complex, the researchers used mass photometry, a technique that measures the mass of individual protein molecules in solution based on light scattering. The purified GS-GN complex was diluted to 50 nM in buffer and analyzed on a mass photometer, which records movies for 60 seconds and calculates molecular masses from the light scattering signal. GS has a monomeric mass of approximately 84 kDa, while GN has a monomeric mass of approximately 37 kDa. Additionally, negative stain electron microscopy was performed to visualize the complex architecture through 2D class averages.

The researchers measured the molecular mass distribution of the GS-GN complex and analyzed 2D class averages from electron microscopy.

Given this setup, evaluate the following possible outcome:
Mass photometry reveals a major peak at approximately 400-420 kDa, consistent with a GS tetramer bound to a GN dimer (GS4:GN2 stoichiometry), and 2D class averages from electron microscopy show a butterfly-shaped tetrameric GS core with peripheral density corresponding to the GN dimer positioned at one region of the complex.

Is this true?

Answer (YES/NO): NO